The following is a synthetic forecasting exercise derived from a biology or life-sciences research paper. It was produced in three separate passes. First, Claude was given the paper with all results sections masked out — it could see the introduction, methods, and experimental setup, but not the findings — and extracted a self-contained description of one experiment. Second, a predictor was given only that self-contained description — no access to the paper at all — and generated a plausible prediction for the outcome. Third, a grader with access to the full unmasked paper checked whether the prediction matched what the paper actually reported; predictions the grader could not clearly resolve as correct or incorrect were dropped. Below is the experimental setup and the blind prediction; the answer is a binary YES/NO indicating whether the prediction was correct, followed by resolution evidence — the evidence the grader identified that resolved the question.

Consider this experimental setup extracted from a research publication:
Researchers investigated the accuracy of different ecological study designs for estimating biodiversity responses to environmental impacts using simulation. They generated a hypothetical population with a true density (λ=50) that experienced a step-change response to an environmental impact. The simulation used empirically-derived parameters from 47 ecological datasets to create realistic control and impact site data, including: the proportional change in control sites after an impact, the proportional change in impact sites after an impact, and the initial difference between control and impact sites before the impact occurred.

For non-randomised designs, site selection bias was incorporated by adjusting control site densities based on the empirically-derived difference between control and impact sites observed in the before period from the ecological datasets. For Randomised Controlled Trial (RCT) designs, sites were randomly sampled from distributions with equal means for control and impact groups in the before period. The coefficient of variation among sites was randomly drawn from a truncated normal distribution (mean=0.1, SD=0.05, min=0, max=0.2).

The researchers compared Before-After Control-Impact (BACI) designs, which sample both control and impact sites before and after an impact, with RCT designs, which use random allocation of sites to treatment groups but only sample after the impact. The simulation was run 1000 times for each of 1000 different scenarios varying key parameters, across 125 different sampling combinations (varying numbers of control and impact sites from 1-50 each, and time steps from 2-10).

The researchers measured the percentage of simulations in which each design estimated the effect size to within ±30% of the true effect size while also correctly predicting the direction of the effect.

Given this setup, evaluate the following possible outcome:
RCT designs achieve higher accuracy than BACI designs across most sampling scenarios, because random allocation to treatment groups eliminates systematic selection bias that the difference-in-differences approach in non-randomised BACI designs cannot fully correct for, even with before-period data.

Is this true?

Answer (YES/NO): NO